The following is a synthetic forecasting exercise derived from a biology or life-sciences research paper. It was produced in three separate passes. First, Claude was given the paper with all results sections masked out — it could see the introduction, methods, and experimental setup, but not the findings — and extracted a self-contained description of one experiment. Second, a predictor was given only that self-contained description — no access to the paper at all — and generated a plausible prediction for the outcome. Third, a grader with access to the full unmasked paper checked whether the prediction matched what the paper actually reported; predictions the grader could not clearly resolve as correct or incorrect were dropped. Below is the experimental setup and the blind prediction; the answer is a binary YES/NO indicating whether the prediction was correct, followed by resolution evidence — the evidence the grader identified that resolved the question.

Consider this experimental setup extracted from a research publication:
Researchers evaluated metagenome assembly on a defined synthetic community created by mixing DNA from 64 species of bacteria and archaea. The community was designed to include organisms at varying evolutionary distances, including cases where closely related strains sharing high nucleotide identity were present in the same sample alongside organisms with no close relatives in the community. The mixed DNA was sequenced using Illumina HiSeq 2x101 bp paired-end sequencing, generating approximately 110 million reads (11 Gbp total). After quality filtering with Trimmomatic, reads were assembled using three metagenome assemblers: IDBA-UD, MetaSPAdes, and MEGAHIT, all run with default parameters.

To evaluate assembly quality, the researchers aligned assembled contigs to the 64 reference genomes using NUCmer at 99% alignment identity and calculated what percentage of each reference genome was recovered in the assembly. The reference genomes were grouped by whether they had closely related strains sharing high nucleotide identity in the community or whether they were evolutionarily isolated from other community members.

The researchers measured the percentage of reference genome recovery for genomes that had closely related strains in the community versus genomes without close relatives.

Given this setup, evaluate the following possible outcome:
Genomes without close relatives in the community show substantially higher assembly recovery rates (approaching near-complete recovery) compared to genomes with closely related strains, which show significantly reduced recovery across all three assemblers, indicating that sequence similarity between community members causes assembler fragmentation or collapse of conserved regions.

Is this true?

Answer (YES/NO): YES